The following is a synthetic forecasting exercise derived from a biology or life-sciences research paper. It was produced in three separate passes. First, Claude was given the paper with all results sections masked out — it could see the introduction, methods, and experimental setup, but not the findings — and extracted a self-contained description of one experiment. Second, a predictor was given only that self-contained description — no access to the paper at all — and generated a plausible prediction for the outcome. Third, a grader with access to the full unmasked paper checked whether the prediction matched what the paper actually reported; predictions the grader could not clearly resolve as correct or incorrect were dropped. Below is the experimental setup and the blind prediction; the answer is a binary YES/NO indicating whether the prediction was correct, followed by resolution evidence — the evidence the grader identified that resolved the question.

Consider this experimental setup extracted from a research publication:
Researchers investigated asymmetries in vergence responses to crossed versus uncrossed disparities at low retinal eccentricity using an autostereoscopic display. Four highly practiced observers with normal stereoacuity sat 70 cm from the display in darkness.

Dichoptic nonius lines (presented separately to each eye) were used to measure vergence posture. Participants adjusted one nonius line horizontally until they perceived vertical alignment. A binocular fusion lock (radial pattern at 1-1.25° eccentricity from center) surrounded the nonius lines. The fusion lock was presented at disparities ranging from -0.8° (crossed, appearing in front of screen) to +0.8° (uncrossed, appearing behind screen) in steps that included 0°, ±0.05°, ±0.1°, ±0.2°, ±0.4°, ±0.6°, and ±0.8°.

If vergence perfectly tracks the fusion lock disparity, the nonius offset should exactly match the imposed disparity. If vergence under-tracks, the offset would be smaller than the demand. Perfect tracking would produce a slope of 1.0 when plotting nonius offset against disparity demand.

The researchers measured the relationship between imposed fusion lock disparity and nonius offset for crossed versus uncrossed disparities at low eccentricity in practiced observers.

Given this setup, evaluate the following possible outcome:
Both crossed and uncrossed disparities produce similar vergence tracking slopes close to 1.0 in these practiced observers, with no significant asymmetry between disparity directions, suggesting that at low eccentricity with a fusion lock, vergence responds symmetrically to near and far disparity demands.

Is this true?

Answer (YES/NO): NO